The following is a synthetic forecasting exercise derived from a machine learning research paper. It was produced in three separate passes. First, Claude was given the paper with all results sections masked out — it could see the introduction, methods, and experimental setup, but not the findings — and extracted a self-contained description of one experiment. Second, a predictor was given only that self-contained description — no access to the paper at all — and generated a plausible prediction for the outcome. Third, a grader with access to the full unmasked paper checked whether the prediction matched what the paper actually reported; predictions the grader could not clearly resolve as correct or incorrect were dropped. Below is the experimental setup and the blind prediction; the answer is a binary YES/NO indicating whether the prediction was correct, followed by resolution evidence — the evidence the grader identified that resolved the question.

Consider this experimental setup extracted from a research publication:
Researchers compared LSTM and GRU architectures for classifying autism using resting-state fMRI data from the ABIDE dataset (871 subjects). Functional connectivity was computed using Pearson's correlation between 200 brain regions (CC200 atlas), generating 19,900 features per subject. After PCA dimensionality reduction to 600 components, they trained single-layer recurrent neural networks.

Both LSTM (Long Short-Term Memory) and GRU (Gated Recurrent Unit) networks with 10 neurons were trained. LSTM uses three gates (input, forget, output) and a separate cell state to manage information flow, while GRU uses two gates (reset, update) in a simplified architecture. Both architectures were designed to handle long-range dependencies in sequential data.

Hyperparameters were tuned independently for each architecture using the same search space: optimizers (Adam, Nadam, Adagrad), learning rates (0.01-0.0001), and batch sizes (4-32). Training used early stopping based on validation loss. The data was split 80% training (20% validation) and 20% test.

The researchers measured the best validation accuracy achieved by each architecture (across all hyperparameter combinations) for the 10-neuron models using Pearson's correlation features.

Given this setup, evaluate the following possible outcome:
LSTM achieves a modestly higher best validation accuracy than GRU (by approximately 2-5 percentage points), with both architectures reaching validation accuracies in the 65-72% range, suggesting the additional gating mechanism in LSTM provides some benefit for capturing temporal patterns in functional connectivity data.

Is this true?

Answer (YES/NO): NO